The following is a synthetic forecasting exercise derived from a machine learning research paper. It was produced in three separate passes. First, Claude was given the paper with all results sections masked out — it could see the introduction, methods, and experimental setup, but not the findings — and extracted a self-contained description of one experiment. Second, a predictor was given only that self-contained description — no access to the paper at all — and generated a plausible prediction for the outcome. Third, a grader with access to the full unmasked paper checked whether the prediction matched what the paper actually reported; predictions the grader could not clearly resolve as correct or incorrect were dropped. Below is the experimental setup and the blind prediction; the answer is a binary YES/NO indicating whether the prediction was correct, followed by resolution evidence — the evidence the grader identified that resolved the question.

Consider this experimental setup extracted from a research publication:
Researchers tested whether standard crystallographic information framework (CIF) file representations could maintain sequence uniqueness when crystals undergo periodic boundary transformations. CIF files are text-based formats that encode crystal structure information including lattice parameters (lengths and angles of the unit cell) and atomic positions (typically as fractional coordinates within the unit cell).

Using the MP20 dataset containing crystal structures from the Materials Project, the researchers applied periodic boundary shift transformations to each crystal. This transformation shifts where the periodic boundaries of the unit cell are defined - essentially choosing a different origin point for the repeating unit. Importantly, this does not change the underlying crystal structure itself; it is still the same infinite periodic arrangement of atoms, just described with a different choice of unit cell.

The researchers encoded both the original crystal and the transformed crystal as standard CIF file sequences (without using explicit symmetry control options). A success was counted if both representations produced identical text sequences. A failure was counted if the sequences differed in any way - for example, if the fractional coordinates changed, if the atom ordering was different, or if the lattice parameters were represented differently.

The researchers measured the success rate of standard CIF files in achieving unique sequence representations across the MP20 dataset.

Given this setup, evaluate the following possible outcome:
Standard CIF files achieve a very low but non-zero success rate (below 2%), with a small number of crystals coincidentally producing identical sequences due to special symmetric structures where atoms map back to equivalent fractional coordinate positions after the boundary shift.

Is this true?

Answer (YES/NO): NO